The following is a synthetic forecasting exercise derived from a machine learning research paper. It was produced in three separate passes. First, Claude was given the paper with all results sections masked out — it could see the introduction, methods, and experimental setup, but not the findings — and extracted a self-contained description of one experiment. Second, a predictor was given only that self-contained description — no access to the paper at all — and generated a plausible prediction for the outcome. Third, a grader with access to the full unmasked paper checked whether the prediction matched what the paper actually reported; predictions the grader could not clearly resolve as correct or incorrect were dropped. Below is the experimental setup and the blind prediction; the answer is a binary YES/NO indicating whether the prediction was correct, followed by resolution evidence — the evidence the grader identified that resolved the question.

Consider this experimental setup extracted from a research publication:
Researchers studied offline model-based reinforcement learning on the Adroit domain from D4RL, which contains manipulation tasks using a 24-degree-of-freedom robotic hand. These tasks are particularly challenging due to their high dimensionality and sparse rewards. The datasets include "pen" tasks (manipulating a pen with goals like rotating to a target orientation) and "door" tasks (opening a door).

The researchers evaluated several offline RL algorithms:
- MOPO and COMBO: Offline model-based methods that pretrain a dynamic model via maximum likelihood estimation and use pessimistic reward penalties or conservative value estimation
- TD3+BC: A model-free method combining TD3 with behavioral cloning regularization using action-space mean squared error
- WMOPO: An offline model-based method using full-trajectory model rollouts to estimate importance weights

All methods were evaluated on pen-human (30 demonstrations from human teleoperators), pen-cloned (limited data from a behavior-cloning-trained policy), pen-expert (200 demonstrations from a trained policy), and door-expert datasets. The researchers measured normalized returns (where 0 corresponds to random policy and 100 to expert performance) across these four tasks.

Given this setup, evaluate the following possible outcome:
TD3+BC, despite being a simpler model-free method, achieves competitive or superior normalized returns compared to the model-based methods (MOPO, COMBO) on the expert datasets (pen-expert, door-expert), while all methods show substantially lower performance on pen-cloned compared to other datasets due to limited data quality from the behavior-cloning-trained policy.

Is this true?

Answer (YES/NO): NO